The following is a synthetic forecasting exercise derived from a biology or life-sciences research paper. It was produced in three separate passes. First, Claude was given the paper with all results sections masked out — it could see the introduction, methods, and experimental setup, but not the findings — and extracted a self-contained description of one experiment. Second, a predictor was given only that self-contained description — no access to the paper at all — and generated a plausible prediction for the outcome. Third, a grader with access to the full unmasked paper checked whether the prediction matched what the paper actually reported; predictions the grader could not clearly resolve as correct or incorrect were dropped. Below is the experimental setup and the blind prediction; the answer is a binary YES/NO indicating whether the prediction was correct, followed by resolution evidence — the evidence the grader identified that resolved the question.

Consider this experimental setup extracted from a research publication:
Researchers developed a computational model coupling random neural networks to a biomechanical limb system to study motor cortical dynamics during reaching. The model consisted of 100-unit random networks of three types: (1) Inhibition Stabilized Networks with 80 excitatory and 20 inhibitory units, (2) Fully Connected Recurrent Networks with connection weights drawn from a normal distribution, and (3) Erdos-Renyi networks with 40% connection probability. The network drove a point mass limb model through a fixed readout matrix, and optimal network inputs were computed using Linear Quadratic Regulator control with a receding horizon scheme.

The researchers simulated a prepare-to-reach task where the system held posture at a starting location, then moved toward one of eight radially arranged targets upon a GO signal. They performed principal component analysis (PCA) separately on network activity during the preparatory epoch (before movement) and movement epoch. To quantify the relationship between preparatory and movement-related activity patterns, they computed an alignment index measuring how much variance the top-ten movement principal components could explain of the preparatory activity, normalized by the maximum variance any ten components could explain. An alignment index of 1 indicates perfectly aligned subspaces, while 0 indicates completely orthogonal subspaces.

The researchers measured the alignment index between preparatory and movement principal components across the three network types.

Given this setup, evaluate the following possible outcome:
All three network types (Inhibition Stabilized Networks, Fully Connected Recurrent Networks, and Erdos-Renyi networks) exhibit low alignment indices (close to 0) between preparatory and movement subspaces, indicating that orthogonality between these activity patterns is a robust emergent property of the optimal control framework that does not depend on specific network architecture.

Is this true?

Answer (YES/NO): NO